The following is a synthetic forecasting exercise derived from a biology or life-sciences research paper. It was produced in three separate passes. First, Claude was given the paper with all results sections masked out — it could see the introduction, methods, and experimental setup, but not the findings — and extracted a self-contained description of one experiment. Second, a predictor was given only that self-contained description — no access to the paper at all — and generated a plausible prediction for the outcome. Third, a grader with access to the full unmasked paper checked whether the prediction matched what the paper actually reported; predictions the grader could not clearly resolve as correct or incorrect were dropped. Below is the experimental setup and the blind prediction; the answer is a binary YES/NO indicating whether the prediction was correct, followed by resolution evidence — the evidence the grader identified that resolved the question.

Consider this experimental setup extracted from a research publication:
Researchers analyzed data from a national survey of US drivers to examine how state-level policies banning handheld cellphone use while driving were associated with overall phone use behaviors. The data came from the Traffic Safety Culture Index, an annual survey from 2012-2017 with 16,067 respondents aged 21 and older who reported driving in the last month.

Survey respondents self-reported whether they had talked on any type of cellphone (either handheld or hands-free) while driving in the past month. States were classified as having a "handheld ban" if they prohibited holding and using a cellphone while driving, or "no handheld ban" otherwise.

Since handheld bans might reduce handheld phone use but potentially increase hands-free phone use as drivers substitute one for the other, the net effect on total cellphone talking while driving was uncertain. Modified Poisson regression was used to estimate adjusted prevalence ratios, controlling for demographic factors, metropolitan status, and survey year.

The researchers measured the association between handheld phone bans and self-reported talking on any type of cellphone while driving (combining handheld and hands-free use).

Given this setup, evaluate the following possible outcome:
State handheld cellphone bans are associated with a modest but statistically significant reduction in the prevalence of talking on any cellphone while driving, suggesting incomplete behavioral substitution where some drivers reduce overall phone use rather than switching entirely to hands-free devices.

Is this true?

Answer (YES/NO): YES